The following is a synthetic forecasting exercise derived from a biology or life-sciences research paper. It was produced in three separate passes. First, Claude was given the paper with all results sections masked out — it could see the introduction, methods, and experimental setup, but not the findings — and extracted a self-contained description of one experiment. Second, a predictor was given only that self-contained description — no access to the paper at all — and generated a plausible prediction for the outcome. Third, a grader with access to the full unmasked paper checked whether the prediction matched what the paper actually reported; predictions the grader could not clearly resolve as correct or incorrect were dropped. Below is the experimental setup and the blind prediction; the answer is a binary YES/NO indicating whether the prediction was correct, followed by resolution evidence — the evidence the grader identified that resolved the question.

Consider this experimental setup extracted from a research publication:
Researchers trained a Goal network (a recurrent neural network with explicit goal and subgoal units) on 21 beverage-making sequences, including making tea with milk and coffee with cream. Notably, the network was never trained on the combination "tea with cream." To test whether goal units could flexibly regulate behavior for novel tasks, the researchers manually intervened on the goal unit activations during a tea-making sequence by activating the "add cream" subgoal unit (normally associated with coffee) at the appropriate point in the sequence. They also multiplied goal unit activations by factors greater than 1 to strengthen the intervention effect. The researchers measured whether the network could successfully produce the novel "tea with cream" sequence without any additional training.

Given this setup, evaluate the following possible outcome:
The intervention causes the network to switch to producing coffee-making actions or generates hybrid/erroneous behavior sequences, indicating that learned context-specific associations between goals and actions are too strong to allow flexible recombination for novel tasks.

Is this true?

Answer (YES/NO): NO